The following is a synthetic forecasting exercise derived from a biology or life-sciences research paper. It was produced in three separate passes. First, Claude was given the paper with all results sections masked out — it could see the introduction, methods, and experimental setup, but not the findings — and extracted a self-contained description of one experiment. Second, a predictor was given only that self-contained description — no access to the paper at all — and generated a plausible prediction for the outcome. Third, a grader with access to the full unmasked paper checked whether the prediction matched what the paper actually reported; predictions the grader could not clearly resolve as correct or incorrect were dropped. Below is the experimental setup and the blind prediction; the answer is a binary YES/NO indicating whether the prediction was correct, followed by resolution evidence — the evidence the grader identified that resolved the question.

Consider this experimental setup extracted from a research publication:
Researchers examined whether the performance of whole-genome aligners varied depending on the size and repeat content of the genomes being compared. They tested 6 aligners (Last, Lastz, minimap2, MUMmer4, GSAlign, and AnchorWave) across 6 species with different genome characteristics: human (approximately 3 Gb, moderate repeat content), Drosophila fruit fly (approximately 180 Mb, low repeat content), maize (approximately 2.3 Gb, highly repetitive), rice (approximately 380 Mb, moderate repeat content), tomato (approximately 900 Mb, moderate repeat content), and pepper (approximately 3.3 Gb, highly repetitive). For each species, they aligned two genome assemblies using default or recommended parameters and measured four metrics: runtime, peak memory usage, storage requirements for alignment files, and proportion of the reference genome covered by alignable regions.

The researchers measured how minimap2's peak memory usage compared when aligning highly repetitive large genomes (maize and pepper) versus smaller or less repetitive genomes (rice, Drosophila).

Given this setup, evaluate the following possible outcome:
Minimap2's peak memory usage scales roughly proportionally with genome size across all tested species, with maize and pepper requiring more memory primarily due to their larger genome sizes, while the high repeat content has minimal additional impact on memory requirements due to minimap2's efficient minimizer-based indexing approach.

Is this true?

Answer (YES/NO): NO